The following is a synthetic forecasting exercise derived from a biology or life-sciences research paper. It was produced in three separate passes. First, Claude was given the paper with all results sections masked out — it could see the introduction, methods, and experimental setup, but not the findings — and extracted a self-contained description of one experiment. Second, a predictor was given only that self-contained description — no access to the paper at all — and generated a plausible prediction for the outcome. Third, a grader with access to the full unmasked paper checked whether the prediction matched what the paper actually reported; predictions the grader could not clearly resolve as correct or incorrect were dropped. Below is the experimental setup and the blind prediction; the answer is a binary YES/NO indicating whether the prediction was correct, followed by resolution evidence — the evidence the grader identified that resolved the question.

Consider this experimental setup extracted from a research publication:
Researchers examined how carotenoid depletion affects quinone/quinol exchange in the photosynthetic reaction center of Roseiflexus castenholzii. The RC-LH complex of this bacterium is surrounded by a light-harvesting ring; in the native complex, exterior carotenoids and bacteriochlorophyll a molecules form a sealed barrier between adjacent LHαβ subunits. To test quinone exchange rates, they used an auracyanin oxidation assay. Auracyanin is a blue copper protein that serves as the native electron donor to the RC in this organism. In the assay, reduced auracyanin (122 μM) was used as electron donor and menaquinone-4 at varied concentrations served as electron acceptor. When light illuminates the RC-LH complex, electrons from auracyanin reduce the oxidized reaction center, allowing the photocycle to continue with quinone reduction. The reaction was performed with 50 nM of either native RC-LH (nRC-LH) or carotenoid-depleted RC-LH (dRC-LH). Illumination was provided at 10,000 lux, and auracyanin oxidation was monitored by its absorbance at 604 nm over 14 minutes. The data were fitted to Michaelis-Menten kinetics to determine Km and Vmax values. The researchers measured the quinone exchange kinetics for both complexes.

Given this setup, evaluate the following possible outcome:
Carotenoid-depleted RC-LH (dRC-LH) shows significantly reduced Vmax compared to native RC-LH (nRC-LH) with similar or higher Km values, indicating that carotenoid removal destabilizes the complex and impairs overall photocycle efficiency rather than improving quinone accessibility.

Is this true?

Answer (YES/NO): NO